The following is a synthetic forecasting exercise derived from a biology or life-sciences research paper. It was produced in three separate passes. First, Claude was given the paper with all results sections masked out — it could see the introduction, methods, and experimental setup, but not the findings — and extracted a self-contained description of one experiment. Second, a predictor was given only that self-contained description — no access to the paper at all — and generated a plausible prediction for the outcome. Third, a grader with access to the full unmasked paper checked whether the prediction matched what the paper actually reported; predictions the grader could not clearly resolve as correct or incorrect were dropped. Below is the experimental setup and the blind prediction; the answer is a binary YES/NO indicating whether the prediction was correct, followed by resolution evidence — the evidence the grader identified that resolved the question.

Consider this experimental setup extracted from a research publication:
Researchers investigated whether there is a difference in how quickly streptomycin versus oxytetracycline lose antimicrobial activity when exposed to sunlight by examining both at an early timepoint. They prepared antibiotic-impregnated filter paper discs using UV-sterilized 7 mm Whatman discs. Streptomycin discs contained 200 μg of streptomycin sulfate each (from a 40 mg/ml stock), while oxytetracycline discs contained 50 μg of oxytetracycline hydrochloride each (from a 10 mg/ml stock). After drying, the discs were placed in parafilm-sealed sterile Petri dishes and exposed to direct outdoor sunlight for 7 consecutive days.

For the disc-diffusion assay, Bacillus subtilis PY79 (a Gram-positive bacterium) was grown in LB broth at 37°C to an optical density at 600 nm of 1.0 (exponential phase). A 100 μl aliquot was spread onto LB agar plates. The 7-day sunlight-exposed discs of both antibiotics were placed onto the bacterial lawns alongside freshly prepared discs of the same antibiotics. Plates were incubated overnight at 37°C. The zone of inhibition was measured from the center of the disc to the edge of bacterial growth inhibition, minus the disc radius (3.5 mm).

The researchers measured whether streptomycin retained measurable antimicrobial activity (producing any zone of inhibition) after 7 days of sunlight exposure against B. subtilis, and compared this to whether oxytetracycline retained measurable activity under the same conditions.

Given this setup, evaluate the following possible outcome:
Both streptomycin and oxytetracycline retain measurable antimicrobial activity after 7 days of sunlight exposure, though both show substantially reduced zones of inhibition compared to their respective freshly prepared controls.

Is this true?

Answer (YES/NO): NO